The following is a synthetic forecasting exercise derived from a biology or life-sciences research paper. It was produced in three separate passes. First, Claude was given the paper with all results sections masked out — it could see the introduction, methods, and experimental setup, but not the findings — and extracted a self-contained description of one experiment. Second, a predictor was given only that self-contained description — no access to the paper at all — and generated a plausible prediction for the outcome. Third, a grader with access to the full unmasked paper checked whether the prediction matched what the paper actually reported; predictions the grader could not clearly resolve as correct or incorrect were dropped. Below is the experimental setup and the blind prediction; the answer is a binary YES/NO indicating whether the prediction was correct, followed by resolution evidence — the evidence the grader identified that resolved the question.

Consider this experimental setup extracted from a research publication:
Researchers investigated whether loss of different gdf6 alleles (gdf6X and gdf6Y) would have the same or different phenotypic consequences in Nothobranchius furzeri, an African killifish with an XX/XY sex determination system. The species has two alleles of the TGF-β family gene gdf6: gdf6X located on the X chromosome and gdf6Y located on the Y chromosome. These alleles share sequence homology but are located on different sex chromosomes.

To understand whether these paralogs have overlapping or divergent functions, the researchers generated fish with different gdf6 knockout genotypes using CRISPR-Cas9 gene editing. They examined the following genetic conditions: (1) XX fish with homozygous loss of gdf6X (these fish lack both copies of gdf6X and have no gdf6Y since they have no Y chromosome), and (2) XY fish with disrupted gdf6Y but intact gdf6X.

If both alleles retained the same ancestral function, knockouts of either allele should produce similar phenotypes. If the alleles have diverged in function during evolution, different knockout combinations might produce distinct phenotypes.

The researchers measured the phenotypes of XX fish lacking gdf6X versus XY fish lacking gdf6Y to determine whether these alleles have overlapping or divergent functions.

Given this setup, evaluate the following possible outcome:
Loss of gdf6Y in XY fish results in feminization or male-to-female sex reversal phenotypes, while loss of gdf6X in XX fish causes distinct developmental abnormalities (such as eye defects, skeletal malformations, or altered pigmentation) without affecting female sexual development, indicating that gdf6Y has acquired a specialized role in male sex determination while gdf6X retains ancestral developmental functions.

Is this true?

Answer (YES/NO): YES